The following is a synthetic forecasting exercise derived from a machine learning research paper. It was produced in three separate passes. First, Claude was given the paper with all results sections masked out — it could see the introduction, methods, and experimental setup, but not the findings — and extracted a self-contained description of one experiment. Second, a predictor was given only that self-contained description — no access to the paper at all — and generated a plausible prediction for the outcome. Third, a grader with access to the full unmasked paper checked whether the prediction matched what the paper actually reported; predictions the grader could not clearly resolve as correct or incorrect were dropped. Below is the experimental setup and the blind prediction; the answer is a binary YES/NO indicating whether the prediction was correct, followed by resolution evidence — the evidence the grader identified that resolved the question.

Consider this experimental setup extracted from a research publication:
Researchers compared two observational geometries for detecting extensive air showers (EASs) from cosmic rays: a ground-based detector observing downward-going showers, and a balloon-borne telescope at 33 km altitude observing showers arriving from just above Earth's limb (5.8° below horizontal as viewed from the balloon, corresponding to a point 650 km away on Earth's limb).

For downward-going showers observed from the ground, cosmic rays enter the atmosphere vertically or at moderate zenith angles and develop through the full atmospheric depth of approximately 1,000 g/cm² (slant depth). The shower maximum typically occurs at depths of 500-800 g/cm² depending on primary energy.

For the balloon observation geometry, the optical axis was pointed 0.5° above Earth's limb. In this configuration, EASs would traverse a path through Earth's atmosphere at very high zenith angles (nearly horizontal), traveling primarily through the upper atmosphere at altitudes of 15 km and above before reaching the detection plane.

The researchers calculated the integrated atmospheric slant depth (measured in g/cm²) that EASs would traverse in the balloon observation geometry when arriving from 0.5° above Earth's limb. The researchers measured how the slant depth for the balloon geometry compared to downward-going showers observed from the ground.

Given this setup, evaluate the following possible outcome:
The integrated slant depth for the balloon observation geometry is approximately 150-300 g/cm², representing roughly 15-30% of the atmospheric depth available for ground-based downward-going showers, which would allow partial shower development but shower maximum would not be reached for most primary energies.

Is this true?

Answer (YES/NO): NO